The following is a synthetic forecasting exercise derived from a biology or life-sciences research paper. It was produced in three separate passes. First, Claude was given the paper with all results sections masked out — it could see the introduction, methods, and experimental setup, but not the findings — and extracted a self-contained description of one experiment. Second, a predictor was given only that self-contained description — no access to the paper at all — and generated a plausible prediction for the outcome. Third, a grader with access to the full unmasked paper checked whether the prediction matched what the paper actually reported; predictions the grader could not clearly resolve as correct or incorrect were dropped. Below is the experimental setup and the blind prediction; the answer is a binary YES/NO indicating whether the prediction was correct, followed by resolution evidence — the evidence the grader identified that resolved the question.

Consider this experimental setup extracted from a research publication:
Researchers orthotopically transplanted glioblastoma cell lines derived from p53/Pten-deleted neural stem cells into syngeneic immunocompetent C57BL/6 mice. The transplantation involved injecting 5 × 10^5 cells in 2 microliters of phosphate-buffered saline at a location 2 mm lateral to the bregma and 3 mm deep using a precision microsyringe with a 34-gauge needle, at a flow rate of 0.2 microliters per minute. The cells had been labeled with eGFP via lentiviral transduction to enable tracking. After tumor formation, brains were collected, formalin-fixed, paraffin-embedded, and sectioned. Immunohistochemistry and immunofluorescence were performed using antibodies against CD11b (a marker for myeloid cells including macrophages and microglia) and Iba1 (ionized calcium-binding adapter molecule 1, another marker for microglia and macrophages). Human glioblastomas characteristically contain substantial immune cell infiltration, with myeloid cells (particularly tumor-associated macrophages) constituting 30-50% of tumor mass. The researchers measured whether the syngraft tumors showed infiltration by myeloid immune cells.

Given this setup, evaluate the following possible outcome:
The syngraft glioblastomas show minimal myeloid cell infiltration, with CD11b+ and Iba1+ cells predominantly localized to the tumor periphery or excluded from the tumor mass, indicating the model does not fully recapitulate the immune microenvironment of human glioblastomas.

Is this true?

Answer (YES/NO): NO